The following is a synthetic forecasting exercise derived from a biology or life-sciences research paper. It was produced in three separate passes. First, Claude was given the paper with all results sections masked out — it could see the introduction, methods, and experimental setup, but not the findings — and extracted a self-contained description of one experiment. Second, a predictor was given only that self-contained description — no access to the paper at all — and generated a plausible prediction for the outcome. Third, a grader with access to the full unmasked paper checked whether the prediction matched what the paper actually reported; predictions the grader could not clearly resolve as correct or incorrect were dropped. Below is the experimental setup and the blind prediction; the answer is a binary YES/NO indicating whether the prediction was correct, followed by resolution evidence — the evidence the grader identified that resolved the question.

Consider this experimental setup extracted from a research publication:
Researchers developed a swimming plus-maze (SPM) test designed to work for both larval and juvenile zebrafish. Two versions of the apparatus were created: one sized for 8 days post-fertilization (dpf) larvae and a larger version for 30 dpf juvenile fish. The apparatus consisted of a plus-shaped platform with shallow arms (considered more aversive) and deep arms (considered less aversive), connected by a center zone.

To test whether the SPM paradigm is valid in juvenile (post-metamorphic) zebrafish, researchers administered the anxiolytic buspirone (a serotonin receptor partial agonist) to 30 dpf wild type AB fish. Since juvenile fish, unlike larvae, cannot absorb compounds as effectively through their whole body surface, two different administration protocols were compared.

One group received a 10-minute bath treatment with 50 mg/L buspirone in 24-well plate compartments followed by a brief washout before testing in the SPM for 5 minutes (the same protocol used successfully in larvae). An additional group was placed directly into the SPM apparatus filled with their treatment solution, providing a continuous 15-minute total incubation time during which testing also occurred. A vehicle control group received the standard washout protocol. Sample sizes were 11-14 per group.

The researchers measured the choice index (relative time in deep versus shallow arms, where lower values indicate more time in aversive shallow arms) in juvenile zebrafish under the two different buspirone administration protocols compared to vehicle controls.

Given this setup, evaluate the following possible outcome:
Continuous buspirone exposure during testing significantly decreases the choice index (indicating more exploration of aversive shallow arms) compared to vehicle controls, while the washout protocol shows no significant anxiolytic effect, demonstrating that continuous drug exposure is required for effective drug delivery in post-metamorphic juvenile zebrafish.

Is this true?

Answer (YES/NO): YES